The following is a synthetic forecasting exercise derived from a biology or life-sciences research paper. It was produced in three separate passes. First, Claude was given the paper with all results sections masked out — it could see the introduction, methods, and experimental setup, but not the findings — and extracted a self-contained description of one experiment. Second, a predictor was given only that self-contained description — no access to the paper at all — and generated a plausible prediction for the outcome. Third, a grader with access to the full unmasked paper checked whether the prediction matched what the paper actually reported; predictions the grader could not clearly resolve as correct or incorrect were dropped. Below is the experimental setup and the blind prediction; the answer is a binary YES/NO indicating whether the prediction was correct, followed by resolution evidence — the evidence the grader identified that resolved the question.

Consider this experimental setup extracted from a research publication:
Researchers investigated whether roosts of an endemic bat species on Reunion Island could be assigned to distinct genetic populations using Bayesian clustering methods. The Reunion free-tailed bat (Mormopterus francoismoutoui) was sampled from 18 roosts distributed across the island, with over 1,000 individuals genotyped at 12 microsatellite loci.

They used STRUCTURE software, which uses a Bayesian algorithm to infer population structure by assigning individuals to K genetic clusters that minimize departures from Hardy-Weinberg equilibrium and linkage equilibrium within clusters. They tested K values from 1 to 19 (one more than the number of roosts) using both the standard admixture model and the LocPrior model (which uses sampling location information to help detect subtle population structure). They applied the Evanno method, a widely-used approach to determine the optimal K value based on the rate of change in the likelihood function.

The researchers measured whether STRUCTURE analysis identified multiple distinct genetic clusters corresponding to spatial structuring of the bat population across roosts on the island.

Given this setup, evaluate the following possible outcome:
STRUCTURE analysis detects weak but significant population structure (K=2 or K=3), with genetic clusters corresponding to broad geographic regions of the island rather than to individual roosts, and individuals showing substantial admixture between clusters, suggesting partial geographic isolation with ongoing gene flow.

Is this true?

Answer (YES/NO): NO